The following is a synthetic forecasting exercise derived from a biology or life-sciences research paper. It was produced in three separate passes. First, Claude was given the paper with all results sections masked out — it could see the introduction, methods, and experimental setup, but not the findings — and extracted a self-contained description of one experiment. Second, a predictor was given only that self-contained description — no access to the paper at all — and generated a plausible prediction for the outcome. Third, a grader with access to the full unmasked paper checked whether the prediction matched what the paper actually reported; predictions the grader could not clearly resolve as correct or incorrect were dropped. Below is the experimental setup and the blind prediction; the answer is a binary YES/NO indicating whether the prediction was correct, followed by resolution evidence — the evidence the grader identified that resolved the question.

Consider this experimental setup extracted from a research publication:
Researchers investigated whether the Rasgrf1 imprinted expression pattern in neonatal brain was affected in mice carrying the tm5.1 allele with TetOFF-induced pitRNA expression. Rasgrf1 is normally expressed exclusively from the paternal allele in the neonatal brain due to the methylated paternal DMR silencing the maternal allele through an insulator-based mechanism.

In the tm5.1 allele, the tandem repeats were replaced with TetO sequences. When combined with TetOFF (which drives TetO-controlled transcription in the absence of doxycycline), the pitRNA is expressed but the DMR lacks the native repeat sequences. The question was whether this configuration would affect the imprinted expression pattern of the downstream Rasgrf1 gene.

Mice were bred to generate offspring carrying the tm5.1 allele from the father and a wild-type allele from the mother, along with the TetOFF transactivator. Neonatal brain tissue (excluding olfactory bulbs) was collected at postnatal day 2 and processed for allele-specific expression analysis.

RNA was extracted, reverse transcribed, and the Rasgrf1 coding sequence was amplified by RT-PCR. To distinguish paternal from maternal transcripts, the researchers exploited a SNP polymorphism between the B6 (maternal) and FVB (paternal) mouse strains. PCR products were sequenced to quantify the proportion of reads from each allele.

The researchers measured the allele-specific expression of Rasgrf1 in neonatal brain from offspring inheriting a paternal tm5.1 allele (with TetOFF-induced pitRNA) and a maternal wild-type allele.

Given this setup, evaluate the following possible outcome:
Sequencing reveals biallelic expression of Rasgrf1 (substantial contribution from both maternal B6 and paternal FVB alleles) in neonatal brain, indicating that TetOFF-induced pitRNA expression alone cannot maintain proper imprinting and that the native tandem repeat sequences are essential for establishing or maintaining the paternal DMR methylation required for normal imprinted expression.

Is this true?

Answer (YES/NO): NO